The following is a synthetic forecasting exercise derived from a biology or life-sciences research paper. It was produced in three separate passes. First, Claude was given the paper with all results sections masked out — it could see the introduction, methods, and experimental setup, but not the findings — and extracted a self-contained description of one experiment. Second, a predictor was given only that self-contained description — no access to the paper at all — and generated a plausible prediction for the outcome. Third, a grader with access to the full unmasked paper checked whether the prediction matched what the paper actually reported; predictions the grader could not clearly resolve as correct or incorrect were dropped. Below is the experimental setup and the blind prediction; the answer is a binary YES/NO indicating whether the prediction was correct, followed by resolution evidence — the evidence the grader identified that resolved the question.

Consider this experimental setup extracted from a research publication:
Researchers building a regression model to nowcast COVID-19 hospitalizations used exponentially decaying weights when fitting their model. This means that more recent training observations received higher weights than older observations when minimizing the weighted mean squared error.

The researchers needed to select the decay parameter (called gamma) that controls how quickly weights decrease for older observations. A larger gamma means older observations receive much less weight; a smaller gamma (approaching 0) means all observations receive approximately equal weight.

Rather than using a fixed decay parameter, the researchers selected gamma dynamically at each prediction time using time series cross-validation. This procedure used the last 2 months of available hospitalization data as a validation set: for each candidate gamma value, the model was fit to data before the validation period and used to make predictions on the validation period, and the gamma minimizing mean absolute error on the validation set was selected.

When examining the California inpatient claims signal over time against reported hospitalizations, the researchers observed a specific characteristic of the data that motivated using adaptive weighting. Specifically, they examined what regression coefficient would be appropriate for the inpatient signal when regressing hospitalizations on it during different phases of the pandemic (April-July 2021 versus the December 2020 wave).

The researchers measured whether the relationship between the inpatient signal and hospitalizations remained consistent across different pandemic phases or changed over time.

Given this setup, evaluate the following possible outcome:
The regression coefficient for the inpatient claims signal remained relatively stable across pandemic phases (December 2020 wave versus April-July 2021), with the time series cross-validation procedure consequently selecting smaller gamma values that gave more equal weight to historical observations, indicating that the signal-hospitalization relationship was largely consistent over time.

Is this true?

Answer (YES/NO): NO